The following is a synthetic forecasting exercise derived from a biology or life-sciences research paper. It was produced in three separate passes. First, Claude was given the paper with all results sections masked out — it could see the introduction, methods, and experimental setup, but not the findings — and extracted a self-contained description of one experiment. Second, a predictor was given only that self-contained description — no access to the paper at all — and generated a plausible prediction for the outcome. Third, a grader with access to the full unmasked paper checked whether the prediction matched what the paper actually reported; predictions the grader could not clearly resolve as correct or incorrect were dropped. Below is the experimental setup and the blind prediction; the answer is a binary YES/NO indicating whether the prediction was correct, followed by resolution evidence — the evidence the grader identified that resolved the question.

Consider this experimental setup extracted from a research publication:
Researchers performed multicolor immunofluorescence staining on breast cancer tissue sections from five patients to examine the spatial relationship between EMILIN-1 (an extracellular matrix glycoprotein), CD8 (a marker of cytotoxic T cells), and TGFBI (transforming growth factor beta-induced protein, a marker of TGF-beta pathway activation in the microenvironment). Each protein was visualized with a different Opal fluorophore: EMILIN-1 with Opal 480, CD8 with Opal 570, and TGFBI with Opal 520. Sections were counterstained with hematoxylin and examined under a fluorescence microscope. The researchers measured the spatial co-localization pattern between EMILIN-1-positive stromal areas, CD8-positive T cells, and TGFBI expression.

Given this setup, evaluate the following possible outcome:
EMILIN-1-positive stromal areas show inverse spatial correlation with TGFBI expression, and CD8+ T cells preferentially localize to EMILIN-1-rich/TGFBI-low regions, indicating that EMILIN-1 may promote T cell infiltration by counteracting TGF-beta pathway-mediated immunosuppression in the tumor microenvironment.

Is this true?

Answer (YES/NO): YES